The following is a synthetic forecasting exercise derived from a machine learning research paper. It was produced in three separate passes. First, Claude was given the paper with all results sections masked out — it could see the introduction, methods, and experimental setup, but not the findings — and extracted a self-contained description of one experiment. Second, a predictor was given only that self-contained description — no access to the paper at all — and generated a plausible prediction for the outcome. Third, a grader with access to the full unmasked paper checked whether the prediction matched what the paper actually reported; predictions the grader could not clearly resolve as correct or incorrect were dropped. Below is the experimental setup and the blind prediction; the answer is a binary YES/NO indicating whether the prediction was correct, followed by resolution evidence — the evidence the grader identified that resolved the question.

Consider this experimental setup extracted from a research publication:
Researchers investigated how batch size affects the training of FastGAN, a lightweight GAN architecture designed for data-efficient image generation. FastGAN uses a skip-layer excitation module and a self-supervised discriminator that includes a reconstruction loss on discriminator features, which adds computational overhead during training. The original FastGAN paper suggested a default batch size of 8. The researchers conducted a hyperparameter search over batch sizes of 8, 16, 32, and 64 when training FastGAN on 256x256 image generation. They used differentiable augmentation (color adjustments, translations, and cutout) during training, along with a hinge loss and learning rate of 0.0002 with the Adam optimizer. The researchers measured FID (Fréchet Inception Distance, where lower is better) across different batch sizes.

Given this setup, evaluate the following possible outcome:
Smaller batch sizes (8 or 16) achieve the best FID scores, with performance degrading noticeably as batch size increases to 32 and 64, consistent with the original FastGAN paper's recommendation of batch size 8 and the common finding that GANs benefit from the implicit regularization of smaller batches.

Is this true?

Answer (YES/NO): YES